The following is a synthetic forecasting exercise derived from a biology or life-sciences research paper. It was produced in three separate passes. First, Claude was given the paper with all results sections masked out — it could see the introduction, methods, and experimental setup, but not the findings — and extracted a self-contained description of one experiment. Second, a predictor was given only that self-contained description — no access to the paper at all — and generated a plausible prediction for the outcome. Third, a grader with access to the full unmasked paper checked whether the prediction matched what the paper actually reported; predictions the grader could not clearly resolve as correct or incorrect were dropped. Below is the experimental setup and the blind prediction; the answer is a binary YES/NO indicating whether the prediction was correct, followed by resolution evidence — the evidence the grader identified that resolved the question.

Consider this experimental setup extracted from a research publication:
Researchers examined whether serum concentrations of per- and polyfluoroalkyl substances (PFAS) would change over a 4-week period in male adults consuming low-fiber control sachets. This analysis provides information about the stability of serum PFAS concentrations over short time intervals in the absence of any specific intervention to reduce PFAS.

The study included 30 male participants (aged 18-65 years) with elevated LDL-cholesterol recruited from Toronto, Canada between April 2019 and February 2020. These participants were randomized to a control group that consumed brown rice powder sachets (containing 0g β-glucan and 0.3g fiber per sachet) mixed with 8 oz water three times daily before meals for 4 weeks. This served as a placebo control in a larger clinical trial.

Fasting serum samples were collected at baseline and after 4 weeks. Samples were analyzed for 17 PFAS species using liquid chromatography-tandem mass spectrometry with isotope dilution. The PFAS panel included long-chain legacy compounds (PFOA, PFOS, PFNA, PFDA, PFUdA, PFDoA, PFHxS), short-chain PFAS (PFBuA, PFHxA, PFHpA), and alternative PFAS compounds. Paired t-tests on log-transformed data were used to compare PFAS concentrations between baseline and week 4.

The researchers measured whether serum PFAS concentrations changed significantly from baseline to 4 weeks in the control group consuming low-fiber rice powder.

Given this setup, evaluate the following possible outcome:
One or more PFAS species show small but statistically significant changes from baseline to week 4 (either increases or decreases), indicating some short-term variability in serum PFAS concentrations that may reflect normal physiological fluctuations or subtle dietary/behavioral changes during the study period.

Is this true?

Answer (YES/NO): YES